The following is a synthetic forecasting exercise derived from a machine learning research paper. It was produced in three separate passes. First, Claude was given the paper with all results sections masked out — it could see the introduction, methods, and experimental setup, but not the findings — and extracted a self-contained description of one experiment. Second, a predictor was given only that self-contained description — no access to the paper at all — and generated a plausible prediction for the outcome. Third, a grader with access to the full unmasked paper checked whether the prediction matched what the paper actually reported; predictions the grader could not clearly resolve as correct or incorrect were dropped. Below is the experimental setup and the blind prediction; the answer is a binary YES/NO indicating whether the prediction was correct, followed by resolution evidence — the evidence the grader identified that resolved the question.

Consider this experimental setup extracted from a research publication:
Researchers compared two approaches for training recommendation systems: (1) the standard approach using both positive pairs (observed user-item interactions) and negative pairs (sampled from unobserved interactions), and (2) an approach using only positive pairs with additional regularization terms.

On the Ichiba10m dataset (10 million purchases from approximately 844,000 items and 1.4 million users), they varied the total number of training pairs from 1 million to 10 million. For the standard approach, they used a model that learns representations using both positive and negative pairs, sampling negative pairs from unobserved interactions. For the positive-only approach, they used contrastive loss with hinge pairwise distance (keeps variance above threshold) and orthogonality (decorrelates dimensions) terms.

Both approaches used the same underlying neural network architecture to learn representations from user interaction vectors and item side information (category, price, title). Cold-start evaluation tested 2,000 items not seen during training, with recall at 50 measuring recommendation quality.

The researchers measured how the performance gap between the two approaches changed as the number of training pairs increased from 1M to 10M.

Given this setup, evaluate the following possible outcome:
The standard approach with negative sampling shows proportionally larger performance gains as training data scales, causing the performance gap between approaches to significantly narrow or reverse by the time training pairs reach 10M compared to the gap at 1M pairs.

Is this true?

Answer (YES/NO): YES